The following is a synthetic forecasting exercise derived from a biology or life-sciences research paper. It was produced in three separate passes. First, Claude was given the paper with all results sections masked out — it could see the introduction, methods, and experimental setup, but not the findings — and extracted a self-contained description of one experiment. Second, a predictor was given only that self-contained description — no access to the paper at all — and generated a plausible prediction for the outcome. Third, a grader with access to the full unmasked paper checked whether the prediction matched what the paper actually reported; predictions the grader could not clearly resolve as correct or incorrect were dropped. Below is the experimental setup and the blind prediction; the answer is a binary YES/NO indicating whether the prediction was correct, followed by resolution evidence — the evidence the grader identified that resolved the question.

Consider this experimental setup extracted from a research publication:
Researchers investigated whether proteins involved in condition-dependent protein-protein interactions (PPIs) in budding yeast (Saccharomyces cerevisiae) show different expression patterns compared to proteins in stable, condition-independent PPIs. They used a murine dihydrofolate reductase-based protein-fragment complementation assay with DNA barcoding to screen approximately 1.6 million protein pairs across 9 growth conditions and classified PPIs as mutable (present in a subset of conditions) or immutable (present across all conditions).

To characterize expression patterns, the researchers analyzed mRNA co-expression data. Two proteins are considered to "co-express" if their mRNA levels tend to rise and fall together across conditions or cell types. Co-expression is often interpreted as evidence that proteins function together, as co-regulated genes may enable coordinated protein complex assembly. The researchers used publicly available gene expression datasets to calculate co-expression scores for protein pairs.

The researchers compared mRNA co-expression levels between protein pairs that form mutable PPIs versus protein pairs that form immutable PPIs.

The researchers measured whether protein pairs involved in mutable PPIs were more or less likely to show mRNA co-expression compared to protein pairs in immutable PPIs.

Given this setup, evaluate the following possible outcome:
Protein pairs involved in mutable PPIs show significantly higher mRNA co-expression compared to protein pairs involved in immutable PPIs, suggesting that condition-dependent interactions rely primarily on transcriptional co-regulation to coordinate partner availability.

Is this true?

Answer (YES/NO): NO